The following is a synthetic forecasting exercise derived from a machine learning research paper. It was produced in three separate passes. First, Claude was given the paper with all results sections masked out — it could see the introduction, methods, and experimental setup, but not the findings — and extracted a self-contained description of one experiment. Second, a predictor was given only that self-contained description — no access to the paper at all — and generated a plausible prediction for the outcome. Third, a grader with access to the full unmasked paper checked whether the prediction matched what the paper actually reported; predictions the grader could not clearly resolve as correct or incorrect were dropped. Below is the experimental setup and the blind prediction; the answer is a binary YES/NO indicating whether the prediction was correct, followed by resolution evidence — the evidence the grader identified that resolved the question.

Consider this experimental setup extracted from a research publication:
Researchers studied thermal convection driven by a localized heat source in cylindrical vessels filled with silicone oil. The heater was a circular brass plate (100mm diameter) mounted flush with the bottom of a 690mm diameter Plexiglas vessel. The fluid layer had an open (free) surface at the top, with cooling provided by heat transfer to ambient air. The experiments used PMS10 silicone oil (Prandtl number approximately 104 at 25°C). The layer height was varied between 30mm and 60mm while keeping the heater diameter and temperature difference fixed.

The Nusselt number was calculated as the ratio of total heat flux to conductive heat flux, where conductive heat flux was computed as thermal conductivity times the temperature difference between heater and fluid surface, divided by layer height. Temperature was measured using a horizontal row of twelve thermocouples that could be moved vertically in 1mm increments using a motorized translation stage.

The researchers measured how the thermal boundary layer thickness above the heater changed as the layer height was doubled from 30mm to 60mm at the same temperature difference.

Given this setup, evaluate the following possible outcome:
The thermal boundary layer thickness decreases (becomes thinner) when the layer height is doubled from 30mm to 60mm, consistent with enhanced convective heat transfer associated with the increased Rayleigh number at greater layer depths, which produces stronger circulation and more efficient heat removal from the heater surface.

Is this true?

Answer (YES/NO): NO